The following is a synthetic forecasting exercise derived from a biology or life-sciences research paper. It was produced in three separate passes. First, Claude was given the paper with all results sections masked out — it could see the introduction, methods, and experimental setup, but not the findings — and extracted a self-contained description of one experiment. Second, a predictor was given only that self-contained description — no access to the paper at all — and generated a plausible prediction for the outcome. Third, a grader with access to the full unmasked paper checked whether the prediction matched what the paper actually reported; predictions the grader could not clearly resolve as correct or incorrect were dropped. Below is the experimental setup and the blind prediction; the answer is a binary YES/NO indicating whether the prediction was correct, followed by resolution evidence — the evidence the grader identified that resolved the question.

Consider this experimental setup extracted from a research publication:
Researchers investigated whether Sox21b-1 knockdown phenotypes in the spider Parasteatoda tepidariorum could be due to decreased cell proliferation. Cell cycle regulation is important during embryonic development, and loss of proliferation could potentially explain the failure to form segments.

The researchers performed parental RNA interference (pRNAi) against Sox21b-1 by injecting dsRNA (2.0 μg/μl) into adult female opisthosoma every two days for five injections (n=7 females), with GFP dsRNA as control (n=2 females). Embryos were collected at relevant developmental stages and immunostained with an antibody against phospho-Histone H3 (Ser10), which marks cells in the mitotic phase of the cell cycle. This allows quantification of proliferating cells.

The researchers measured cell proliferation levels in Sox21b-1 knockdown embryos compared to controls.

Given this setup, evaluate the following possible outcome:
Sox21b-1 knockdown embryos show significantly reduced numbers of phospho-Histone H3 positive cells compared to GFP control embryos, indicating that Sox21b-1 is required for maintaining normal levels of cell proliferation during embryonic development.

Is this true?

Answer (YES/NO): YES